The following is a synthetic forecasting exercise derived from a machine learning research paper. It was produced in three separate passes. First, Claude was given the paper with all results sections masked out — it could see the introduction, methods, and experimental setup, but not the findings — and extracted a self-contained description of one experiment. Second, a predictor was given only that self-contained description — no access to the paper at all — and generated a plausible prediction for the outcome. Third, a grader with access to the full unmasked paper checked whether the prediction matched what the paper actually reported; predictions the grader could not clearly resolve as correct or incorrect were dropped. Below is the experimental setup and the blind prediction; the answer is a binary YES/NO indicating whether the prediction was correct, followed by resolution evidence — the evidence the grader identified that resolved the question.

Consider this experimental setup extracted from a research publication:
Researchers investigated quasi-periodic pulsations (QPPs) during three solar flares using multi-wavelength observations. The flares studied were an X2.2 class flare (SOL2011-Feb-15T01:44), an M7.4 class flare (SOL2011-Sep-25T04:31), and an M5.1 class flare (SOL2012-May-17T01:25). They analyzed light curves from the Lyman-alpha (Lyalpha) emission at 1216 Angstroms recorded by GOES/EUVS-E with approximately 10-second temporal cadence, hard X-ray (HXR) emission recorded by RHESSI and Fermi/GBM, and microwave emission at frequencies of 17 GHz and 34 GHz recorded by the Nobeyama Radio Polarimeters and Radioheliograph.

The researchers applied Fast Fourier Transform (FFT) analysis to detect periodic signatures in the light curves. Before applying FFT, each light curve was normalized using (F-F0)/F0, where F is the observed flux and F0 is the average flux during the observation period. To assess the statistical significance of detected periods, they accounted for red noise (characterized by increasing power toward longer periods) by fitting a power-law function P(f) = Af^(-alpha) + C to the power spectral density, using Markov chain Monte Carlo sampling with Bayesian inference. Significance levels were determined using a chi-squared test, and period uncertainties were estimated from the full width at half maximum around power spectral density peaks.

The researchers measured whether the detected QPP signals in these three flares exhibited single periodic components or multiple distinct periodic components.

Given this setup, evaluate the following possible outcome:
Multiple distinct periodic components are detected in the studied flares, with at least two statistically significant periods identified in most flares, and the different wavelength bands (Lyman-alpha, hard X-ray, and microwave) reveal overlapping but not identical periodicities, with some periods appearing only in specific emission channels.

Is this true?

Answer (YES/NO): YES